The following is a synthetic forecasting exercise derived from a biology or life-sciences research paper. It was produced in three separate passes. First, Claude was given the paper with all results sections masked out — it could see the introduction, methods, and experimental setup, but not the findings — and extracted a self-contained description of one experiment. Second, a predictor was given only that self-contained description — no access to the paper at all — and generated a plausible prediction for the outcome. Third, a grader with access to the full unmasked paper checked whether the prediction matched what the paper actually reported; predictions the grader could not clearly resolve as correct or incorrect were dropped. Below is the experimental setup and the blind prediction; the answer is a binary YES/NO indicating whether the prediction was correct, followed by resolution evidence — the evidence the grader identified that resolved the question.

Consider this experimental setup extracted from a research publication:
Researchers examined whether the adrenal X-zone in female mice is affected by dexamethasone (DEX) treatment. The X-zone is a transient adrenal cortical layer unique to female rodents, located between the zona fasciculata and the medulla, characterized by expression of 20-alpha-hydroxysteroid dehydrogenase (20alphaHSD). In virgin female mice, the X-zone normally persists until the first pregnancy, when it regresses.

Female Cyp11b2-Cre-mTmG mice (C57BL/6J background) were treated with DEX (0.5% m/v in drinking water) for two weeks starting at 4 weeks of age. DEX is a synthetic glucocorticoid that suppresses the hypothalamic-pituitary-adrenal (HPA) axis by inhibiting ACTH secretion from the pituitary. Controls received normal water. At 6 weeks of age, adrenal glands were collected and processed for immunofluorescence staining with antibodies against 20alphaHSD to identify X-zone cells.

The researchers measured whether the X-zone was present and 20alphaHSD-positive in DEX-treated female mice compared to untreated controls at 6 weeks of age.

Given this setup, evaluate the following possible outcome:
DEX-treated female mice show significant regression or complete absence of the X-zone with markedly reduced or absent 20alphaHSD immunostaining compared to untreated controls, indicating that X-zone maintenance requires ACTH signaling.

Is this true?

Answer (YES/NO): NO